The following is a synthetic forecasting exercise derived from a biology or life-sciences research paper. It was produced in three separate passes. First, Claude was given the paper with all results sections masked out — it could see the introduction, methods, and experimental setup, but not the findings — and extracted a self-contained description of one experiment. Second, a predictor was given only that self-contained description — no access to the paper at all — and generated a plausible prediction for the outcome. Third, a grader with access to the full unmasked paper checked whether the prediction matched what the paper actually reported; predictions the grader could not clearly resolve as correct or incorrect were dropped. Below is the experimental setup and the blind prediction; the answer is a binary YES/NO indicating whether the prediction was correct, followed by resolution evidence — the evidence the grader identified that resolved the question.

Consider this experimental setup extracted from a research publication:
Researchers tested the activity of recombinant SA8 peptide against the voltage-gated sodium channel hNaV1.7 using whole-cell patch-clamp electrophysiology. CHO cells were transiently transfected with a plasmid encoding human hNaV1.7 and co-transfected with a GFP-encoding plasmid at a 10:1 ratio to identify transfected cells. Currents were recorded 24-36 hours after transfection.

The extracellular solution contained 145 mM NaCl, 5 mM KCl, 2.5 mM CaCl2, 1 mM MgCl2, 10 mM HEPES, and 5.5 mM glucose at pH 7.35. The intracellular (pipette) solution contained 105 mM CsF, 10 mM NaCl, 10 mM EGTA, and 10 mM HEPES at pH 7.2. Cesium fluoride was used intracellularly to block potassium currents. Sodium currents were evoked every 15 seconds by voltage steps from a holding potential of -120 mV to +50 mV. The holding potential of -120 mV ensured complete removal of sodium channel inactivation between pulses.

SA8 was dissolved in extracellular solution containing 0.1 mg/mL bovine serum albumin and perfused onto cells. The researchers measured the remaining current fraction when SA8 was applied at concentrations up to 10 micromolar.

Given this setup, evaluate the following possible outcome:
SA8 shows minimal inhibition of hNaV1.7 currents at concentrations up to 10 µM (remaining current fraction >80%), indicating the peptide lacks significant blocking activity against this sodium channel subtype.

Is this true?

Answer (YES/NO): YES